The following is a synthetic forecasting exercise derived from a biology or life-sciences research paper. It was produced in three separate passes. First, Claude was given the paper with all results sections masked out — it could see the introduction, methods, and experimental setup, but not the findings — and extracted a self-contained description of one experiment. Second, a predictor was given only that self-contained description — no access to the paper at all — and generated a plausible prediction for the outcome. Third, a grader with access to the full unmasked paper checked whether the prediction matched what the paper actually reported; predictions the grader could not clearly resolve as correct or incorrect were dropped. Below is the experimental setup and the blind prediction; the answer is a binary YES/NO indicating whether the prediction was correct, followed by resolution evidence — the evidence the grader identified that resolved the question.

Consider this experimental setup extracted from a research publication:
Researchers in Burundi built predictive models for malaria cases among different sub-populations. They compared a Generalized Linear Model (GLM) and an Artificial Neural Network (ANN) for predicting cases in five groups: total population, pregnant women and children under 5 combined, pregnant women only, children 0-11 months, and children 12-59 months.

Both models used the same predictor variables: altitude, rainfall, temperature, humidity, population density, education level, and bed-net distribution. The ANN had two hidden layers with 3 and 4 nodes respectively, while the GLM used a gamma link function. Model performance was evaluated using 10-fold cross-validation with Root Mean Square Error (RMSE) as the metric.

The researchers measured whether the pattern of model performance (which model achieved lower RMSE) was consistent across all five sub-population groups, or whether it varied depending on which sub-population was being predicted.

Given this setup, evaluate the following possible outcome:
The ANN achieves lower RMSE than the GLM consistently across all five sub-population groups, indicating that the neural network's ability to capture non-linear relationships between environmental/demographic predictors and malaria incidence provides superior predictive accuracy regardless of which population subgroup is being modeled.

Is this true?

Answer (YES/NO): NO